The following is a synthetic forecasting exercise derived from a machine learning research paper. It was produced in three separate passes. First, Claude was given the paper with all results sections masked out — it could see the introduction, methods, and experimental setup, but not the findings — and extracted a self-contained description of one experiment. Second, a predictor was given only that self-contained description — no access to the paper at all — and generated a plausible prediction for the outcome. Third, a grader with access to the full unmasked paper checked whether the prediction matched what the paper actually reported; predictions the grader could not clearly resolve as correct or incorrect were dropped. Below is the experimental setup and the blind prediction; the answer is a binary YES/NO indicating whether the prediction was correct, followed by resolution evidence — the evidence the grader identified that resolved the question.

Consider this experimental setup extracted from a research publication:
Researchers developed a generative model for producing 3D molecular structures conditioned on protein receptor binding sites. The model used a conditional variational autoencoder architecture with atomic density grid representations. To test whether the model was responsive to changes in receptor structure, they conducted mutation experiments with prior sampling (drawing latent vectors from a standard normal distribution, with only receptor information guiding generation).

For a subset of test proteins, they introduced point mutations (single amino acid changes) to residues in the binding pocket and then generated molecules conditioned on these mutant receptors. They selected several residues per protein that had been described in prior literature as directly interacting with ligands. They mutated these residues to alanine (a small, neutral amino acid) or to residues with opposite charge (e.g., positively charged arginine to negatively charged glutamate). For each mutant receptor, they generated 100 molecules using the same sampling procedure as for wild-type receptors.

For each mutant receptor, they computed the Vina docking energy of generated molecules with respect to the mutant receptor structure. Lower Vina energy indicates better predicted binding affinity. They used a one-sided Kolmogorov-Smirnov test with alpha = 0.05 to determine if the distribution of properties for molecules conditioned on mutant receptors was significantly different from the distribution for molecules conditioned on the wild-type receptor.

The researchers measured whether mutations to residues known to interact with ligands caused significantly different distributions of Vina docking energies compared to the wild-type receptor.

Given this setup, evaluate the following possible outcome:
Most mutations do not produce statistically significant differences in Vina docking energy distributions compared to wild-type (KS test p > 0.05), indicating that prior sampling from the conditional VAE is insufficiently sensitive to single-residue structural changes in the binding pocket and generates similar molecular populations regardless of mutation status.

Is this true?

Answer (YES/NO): NO